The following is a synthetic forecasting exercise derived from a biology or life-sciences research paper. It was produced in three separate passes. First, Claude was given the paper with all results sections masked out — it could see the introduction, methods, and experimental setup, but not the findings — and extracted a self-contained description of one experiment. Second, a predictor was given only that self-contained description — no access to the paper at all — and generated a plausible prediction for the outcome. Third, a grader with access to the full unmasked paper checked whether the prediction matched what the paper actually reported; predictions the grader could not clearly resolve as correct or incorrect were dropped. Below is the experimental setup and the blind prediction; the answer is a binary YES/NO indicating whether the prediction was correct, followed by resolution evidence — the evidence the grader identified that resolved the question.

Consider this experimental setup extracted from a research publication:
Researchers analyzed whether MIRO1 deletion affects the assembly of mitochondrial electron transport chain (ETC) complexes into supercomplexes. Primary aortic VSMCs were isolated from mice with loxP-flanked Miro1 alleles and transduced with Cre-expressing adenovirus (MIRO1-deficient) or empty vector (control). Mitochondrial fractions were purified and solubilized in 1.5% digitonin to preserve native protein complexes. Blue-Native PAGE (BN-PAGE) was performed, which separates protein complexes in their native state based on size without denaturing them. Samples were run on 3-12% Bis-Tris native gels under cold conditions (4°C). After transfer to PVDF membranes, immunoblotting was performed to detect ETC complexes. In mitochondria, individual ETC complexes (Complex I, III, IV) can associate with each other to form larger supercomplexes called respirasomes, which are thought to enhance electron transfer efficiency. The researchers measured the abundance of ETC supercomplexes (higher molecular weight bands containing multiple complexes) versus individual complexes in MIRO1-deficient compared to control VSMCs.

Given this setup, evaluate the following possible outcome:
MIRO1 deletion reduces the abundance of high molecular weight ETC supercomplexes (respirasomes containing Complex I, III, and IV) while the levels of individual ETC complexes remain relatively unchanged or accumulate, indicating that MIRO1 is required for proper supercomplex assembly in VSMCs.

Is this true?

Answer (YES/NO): YES